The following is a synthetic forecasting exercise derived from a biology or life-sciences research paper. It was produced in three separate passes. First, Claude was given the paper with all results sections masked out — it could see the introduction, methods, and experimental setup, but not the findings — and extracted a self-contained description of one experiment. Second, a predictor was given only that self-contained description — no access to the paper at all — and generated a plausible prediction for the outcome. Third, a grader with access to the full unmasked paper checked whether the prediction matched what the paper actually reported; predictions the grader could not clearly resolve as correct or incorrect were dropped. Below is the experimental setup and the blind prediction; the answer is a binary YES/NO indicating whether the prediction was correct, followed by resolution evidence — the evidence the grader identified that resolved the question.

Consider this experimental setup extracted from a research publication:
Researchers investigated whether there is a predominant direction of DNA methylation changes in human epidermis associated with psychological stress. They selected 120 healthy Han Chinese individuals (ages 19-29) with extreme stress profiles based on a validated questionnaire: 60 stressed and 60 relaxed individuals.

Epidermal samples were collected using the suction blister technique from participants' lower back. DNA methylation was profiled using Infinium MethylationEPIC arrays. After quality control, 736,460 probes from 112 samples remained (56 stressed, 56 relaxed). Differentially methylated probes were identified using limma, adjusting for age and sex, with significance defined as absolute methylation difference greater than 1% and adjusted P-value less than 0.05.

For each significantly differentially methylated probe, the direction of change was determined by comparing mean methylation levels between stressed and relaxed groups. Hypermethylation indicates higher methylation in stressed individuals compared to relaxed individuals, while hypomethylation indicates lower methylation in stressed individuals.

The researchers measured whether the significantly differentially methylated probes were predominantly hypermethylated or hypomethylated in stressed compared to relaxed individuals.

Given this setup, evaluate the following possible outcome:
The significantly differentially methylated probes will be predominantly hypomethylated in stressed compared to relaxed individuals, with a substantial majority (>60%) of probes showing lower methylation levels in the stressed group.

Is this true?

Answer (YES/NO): NO